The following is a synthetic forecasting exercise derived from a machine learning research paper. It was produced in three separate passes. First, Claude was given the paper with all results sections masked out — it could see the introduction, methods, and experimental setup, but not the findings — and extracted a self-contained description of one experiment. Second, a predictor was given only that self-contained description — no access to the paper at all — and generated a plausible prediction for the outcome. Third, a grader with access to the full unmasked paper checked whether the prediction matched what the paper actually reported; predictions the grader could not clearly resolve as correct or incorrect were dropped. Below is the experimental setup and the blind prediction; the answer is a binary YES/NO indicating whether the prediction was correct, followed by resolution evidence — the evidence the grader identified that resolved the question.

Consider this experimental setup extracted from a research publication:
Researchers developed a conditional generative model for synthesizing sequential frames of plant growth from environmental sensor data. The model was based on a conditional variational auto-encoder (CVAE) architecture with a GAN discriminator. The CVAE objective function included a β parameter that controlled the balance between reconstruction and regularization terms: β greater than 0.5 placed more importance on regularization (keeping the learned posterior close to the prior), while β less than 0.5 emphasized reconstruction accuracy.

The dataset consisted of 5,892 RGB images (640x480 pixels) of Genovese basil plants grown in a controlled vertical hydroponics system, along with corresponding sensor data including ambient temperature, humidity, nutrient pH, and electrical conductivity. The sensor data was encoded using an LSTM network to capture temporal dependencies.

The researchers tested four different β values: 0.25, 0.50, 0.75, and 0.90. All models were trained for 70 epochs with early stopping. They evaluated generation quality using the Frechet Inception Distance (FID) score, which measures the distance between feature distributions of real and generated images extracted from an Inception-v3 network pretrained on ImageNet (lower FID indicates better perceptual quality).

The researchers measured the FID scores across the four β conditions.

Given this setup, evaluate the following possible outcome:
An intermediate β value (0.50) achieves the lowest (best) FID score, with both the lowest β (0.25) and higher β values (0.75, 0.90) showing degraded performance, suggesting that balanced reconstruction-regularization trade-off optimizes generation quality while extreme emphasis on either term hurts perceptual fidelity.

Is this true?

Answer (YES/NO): NO